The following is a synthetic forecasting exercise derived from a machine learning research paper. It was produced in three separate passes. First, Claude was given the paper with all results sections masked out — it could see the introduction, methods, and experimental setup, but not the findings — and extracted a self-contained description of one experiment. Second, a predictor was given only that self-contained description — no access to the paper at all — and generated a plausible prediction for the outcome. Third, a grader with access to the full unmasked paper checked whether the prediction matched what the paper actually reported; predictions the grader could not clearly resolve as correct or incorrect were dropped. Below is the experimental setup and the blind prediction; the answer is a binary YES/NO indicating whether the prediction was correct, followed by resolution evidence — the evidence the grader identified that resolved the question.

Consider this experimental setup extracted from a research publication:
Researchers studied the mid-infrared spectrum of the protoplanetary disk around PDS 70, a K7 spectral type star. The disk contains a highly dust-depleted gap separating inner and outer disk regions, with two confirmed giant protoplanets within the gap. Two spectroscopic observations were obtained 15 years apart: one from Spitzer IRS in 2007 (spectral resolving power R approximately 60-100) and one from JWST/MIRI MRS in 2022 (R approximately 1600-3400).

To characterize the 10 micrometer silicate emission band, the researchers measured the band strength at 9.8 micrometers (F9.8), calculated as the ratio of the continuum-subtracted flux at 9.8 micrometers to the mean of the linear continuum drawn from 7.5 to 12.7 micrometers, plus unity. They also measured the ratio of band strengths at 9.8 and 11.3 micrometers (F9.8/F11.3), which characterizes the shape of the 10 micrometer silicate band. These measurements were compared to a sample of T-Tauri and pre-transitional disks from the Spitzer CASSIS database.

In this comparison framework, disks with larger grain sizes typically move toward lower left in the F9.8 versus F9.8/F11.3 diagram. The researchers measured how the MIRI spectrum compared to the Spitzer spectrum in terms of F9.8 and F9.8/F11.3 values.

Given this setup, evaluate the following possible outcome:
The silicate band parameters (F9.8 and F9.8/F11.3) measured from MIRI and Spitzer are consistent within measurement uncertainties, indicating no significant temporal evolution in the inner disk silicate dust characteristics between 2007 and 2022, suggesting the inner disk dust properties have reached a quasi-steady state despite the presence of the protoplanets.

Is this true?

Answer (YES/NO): NO